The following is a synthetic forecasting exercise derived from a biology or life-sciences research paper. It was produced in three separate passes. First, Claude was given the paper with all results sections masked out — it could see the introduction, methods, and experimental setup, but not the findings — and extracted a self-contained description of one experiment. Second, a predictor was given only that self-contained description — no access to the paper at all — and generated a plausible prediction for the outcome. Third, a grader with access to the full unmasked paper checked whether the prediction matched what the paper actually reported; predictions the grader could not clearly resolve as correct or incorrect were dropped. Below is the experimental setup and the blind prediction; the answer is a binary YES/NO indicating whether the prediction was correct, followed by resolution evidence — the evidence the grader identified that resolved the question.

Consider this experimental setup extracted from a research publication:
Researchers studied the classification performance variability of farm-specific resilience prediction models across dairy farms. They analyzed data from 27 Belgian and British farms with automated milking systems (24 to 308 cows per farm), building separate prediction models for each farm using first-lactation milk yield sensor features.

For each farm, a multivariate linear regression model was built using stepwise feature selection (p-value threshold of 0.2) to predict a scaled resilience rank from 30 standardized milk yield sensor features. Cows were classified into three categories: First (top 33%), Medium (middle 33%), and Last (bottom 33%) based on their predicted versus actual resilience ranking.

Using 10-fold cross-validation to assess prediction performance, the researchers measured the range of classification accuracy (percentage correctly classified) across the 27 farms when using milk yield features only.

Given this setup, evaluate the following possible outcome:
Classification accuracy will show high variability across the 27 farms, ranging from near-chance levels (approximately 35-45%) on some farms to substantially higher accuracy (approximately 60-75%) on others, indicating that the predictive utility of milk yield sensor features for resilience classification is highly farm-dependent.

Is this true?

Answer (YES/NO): YES